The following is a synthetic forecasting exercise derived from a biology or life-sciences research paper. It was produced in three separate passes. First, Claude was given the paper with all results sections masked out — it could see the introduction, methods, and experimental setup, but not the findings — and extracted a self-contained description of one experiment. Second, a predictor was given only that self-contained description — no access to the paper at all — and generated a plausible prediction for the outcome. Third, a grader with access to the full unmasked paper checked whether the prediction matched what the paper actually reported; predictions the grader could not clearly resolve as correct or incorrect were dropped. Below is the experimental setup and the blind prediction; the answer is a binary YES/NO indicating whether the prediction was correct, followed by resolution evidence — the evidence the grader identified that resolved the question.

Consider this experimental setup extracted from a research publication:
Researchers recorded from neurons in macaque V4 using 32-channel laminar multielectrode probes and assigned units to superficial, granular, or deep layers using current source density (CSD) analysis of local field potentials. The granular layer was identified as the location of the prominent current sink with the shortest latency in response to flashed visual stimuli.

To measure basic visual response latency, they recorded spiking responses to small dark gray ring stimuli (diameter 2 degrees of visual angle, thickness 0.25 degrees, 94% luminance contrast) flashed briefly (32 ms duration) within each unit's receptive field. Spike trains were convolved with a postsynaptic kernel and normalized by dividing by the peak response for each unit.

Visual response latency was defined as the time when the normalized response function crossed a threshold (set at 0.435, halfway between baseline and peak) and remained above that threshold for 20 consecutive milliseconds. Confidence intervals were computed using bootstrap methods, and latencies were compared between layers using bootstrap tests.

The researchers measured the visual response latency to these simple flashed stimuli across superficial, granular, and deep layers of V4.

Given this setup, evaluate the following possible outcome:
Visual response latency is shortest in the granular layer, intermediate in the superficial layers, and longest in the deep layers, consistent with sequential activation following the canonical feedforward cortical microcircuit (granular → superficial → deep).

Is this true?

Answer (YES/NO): NO